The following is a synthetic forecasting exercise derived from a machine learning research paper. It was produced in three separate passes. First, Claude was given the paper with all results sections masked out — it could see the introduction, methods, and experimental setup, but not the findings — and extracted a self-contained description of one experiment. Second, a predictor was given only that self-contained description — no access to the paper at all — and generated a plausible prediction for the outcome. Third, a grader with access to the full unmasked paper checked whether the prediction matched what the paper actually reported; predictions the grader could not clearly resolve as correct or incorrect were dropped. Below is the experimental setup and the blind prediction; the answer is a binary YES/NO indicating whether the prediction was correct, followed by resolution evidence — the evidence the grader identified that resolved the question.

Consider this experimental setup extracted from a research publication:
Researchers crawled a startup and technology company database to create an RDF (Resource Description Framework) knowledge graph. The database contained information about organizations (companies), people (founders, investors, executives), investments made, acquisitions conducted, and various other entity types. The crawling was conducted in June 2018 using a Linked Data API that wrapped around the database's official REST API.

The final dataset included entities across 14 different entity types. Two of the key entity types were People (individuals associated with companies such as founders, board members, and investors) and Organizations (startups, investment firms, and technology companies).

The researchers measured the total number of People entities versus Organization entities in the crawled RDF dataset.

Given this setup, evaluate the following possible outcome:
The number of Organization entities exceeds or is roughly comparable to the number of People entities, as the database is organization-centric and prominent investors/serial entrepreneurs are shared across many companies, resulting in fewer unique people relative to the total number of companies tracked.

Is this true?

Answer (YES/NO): NO